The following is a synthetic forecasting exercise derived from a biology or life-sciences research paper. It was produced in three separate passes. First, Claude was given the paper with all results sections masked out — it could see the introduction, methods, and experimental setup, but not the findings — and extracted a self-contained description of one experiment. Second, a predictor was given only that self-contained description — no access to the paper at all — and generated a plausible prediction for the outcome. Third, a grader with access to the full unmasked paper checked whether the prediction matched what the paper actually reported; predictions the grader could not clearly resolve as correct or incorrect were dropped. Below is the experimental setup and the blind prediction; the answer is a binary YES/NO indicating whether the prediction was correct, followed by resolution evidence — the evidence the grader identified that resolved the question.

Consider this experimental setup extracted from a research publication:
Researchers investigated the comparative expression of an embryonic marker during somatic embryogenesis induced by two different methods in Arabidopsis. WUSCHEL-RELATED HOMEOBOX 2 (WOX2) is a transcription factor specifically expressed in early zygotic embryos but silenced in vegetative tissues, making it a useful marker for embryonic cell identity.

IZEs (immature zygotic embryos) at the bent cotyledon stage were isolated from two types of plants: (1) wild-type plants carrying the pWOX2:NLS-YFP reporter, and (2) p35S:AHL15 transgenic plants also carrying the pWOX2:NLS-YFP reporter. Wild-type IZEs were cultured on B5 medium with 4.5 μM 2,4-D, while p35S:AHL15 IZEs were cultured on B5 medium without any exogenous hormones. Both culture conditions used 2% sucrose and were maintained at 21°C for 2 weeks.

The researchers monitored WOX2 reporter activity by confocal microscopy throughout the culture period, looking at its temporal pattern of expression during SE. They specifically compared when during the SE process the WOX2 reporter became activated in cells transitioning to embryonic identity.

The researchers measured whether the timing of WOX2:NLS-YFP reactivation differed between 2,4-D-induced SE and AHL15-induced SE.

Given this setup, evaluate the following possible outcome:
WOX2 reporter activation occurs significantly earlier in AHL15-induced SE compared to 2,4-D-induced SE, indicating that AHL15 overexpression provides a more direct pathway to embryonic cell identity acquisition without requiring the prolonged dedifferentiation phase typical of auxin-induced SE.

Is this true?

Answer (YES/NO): NO